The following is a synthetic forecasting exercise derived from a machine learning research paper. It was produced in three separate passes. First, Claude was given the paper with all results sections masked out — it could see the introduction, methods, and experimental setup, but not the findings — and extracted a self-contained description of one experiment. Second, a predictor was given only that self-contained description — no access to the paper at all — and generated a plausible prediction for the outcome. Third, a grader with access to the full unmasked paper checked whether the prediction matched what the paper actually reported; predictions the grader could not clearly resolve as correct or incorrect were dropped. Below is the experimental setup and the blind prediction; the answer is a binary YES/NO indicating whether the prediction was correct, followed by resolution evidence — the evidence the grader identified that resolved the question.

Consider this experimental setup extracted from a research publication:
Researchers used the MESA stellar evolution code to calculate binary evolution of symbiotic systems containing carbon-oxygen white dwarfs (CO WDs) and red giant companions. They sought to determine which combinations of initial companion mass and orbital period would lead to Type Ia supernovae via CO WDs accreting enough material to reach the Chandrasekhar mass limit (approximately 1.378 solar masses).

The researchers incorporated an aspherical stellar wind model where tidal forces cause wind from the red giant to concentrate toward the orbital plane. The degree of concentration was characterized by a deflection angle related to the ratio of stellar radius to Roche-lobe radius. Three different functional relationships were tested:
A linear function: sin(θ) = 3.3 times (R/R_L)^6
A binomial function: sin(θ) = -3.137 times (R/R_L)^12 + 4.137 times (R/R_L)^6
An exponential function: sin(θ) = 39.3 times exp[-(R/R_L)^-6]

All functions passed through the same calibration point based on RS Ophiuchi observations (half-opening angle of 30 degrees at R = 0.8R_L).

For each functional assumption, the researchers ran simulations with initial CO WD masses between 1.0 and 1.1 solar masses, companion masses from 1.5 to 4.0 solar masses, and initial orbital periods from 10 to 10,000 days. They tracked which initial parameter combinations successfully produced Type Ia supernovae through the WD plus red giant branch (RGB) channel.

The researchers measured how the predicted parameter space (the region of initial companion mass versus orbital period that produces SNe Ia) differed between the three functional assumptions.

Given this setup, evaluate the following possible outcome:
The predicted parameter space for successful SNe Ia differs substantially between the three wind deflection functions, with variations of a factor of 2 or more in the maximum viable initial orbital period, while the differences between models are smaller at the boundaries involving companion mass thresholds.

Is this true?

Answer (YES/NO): NO